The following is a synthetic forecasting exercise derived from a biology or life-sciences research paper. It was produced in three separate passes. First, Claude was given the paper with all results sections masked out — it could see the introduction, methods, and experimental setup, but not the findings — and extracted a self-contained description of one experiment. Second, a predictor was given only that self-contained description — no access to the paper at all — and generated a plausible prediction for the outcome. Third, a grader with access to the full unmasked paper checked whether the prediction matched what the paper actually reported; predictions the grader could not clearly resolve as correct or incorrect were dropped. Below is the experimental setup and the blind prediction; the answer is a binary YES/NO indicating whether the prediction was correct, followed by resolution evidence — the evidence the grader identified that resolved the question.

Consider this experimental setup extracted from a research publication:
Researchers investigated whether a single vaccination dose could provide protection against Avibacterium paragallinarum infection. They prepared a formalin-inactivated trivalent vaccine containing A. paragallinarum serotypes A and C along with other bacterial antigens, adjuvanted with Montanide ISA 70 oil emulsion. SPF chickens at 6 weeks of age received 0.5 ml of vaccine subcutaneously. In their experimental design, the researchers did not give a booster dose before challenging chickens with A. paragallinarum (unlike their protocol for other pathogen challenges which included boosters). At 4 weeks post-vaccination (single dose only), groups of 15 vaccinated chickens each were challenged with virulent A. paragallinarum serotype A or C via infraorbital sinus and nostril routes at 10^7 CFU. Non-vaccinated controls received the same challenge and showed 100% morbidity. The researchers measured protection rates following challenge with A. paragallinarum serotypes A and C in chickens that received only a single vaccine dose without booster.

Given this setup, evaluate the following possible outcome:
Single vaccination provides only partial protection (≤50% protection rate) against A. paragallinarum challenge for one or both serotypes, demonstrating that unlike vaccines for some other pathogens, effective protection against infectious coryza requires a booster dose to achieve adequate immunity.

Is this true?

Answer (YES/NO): NO